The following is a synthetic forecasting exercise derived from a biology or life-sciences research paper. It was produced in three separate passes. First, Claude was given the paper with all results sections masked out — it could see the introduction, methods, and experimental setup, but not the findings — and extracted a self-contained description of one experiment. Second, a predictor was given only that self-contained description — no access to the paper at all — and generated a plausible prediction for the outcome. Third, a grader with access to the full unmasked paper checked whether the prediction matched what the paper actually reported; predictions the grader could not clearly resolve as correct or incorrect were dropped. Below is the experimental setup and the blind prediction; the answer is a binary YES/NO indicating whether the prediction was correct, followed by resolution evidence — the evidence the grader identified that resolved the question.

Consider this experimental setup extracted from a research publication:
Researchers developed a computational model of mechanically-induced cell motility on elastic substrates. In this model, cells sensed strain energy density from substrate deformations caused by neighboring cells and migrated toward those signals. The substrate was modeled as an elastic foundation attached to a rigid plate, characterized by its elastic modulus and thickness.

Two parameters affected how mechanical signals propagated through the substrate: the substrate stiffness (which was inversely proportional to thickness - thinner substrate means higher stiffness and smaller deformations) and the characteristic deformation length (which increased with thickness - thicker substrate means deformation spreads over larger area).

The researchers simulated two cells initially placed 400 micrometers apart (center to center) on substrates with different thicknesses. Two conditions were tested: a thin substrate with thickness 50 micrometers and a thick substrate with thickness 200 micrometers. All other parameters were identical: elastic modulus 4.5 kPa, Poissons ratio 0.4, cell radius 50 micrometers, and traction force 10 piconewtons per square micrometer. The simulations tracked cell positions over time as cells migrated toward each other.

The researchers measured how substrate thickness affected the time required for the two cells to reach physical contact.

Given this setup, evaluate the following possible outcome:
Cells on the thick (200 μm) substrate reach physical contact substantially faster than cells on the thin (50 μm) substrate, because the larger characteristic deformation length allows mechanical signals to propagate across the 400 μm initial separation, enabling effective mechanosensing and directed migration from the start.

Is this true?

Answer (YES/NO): NO